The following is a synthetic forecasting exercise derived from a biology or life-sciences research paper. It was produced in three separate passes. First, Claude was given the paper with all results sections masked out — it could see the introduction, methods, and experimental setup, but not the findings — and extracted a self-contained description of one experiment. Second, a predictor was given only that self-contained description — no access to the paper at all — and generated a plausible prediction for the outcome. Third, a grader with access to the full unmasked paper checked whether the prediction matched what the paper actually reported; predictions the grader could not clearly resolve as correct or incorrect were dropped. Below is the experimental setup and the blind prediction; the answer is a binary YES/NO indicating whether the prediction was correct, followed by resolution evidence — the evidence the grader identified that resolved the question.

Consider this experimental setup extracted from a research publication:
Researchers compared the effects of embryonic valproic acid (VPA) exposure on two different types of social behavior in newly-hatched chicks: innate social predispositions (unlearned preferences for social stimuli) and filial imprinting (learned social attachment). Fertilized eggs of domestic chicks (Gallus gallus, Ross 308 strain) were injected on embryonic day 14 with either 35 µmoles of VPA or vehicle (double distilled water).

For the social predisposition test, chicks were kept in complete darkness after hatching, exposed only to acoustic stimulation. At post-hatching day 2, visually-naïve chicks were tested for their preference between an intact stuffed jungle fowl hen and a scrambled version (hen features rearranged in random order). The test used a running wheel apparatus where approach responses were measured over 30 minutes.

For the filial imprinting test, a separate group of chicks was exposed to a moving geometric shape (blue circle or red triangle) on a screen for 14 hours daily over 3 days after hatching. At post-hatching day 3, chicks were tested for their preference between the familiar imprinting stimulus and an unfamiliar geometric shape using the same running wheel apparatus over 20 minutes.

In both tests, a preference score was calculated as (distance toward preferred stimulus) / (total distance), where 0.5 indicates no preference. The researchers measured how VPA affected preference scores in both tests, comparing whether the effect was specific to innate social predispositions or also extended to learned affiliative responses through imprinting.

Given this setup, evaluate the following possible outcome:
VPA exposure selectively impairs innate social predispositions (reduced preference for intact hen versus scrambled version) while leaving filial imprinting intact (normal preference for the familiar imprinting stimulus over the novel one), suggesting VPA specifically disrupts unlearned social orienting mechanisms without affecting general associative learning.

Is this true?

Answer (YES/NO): YES